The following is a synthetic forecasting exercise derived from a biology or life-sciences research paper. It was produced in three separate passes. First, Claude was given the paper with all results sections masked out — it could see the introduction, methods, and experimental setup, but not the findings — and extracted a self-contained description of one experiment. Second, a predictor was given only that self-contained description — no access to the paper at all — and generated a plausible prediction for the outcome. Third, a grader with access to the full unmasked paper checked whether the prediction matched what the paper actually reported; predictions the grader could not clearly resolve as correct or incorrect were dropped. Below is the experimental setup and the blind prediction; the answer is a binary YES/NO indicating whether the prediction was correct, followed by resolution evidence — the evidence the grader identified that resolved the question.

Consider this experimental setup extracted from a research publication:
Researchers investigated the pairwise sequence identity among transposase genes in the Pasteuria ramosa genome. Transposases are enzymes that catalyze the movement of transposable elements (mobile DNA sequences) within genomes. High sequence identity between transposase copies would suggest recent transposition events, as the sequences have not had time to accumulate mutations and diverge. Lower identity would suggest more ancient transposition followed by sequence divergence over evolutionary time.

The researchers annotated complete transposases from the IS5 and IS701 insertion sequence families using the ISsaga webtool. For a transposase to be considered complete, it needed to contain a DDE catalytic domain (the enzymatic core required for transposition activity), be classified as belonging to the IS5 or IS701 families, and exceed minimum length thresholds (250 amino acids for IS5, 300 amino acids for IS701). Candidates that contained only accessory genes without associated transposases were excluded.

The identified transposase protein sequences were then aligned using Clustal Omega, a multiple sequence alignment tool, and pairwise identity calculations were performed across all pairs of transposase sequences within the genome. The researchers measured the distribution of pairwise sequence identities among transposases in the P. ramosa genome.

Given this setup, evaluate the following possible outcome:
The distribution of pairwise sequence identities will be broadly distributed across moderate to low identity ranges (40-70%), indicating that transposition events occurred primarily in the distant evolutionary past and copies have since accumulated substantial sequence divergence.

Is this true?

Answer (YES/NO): NO